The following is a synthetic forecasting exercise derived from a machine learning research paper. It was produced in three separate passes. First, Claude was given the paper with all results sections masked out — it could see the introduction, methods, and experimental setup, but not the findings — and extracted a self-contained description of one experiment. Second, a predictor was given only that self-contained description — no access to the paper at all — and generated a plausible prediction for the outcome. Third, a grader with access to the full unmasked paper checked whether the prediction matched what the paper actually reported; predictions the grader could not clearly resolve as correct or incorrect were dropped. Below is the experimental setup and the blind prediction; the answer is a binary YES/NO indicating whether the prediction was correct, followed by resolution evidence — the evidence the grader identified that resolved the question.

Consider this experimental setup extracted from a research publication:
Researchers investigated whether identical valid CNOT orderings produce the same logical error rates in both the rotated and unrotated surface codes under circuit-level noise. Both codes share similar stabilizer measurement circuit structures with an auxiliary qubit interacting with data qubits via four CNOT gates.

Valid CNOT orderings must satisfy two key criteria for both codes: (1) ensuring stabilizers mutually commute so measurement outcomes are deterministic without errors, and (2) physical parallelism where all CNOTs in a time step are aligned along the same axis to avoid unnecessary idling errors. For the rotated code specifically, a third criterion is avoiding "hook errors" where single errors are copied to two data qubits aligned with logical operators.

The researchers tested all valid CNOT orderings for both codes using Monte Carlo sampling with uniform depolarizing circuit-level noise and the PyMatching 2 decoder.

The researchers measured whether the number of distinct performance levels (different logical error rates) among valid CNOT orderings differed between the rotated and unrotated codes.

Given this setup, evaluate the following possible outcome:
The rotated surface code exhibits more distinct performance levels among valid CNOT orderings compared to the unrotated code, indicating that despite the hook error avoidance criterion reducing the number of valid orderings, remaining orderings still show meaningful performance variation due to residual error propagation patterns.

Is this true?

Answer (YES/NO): NO